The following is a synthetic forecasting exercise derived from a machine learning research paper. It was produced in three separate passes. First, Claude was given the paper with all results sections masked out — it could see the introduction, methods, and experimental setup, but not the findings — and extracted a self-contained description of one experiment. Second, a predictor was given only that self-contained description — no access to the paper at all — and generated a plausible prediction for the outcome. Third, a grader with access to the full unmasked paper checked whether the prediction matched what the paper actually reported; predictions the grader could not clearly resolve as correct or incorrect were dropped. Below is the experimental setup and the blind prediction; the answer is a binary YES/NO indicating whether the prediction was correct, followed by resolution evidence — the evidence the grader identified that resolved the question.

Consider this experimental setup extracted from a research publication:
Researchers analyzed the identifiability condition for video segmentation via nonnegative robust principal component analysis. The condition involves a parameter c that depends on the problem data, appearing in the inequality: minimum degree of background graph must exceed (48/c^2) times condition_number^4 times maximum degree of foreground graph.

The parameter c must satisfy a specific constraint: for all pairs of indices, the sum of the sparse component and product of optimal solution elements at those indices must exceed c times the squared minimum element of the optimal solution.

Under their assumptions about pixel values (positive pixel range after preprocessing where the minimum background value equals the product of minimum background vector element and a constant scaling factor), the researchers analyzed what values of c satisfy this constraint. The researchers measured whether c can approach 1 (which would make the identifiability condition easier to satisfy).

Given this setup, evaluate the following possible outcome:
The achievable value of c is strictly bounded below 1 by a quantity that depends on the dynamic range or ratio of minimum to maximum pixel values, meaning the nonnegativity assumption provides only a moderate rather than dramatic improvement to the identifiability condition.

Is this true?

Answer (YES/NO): NO